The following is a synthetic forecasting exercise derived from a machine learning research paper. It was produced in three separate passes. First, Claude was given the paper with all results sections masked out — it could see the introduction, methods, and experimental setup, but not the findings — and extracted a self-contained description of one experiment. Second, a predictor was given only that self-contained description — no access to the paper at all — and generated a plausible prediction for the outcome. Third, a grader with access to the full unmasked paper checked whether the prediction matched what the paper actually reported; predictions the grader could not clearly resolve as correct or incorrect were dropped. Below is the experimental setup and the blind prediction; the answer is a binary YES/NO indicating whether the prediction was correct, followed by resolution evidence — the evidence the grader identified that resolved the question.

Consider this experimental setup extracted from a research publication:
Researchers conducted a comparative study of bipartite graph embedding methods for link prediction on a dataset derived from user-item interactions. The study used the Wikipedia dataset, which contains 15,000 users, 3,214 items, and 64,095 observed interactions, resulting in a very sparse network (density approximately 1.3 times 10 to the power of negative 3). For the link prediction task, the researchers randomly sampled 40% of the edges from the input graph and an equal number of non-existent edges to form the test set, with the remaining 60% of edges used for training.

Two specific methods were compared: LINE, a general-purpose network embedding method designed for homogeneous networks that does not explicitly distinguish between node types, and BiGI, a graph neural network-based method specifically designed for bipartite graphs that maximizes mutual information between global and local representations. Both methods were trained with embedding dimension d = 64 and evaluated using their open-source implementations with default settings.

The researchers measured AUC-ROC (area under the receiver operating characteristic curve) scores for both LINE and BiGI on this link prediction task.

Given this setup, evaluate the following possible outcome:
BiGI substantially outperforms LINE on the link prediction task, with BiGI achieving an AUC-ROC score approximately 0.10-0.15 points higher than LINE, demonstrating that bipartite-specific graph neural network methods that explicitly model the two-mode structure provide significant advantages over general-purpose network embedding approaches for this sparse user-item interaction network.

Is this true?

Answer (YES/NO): NO